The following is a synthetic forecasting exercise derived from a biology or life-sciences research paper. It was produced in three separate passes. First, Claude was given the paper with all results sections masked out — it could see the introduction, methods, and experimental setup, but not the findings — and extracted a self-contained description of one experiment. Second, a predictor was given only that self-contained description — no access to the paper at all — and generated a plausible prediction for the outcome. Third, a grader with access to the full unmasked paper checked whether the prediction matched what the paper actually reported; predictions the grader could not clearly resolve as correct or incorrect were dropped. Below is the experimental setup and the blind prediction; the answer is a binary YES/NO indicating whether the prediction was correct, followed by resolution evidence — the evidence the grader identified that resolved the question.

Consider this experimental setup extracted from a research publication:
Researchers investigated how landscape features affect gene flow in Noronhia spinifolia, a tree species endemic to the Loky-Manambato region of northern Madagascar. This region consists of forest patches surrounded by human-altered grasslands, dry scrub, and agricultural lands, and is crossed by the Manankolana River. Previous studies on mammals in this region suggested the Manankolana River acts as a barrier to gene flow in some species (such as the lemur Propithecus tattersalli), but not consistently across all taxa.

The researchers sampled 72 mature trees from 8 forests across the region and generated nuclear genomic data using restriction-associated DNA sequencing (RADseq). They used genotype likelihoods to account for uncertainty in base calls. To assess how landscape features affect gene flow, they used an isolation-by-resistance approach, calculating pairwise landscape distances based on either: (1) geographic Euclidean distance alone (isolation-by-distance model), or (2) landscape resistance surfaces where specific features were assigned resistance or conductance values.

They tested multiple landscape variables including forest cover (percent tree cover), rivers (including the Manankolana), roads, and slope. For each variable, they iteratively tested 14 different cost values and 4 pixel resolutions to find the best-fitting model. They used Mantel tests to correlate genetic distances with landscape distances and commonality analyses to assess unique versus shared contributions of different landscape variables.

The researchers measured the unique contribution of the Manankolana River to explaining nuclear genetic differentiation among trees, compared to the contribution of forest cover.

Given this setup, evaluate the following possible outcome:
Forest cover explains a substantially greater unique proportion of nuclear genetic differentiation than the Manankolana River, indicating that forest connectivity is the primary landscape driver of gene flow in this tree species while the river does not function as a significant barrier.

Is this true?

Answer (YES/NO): YES